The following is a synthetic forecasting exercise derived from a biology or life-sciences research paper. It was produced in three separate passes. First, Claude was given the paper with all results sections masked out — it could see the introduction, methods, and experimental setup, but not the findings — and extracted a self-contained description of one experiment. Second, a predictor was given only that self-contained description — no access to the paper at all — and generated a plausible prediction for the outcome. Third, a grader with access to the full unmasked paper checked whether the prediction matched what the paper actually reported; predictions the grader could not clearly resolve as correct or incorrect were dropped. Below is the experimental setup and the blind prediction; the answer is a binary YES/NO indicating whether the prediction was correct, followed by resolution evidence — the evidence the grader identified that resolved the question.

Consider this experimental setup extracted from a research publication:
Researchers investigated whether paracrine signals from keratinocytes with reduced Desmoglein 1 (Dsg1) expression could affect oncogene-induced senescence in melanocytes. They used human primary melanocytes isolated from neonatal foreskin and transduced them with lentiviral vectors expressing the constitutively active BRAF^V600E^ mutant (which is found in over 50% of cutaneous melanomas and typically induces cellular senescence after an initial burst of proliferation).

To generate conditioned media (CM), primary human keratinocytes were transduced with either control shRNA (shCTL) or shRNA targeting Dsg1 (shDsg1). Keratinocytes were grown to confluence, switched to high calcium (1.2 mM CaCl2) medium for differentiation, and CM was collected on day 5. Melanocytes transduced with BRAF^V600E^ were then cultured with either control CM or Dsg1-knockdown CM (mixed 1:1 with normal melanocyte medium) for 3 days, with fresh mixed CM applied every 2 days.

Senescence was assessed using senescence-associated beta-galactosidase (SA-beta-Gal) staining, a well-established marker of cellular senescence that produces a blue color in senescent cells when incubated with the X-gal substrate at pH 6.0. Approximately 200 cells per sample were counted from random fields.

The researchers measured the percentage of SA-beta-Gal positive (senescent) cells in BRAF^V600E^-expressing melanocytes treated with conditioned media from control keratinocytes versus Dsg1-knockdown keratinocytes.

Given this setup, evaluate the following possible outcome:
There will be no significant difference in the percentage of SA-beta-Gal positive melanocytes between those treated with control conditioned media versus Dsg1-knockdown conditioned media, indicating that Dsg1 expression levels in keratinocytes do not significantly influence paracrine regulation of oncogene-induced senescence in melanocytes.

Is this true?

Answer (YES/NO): NO